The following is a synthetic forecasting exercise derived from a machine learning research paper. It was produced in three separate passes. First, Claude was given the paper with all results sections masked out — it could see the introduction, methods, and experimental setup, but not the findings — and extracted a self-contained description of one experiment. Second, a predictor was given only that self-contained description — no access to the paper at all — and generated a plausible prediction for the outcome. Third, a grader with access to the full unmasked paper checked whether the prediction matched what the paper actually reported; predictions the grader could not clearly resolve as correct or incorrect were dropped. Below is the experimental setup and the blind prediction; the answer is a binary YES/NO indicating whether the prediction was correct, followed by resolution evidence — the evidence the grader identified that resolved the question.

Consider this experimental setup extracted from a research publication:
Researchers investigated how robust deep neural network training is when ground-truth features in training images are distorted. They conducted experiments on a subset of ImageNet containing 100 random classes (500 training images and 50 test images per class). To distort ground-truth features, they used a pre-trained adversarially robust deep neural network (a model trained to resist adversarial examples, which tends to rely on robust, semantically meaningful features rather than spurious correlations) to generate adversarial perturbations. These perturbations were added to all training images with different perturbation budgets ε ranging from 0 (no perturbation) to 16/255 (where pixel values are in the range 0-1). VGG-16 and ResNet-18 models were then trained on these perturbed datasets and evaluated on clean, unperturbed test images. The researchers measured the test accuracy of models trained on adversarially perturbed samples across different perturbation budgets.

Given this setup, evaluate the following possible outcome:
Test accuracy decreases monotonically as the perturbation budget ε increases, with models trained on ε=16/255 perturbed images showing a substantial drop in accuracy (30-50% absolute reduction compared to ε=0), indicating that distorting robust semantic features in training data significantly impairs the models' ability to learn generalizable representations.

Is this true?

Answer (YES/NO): NO